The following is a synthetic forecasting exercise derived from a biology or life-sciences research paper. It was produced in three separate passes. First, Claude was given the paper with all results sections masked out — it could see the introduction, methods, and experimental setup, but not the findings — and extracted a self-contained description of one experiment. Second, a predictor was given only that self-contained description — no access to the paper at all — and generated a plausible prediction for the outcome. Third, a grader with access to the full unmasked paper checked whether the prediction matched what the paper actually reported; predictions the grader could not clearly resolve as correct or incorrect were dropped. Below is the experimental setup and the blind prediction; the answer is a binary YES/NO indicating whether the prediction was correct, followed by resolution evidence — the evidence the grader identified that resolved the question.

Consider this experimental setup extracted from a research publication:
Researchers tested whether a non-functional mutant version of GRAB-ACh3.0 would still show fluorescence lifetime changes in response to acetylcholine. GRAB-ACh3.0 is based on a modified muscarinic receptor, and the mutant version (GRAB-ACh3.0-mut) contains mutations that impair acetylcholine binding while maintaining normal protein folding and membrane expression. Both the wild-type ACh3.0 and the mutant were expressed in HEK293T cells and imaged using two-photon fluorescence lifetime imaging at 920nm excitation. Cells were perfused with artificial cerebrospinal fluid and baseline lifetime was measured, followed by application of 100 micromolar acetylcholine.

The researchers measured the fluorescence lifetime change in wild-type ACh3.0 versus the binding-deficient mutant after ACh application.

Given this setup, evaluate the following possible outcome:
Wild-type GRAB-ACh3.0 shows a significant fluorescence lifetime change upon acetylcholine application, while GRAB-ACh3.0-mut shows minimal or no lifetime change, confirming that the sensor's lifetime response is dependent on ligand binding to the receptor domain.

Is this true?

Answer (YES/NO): YES